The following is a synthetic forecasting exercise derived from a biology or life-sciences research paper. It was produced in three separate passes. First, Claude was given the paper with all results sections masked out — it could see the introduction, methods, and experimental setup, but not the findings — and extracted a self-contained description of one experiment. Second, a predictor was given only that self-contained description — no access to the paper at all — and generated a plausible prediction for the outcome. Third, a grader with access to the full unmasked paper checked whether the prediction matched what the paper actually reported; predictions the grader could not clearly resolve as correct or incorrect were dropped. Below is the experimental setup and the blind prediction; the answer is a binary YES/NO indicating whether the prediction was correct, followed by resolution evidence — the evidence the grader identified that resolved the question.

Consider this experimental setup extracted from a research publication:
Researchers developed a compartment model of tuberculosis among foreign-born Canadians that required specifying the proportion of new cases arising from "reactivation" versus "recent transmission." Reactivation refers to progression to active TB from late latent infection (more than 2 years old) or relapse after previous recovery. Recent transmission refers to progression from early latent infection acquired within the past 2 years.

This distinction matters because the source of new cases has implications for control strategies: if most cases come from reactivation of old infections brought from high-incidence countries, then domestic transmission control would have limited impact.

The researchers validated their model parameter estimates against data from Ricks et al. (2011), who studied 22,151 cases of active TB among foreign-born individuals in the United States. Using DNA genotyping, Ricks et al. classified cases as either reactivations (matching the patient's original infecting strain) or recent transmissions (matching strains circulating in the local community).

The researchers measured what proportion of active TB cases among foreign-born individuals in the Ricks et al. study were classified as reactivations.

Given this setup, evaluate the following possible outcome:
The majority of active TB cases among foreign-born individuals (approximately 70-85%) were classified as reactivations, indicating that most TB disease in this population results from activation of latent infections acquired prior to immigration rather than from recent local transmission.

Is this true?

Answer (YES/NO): YES